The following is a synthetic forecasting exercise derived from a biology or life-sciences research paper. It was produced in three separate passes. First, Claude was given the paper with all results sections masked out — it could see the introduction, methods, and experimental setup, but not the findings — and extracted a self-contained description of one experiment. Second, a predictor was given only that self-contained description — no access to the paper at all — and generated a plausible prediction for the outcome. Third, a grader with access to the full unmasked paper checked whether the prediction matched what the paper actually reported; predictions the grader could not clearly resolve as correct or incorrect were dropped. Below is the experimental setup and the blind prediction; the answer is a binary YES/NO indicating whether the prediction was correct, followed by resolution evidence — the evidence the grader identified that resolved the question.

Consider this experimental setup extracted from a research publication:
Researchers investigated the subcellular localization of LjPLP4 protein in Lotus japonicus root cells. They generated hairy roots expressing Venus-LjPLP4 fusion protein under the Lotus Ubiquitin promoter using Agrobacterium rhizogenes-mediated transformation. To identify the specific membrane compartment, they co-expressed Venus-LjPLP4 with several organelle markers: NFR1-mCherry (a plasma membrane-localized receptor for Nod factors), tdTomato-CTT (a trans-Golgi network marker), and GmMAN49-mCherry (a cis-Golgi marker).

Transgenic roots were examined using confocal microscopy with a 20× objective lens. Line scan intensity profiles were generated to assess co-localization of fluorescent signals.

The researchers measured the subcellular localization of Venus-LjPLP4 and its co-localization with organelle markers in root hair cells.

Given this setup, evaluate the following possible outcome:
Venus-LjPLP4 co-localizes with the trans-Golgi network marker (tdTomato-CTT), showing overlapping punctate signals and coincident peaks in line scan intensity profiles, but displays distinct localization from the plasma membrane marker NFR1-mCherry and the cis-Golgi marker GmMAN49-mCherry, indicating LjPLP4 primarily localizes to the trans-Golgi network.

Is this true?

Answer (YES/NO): NO